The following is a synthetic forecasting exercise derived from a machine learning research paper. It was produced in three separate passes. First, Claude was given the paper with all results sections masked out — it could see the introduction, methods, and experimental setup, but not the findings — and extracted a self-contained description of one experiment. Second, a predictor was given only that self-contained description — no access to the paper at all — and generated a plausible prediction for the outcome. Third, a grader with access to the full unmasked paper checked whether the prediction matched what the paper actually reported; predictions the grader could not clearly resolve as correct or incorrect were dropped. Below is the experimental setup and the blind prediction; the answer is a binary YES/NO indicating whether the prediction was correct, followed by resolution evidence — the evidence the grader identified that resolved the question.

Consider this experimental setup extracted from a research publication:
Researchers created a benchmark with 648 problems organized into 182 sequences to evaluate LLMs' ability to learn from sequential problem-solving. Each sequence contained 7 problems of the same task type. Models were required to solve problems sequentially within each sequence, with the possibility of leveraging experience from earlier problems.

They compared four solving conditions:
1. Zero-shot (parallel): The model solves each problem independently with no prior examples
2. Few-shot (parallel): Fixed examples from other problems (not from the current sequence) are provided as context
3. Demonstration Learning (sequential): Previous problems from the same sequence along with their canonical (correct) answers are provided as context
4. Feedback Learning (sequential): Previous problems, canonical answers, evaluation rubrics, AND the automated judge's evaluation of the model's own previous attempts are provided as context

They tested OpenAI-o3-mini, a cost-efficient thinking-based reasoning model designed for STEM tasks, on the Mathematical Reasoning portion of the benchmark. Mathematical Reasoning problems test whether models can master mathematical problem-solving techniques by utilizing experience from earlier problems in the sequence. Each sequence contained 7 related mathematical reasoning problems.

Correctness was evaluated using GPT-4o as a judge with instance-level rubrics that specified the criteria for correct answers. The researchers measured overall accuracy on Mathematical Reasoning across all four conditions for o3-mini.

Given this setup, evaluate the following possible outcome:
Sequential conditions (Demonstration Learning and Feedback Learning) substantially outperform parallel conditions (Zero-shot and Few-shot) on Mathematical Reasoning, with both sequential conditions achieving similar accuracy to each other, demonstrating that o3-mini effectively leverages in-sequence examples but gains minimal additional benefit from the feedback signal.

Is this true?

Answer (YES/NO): NO